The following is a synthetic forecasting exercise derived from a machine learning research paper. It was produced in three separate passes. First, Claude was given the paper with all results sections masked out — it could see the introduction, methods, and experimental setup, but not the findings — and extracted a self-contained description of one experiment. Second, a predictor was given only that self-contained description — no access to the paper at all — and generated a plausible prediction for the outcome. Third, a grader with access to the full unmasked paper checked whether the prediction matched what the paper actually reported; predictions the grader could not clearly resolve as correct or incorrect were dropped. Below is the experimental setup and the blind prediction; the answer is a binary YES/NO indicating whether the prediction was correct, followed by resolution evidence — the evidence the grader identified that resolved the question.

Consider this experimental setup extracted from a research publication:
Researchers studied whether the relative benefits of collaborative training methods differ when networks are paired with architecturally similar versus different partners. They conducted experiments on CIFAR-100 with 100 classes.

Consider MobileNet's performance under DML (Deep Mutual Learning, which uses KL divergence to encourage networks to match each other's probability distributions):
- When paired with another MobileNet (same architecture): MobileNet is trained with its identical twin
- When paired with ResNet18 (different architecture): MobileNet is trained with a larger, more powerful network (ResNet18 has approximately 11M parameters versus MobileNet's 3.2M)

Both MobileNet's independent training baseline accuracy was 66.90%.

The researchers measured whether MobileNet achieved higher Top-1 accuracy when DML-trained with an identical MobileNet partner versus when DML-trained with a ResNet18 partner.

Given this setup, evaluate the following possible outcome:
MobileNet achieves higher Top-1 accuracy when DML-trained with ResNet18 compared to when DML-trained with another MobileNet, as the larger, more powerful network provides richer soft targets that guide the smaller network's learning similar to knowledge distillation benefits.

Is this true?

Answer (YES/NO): YES